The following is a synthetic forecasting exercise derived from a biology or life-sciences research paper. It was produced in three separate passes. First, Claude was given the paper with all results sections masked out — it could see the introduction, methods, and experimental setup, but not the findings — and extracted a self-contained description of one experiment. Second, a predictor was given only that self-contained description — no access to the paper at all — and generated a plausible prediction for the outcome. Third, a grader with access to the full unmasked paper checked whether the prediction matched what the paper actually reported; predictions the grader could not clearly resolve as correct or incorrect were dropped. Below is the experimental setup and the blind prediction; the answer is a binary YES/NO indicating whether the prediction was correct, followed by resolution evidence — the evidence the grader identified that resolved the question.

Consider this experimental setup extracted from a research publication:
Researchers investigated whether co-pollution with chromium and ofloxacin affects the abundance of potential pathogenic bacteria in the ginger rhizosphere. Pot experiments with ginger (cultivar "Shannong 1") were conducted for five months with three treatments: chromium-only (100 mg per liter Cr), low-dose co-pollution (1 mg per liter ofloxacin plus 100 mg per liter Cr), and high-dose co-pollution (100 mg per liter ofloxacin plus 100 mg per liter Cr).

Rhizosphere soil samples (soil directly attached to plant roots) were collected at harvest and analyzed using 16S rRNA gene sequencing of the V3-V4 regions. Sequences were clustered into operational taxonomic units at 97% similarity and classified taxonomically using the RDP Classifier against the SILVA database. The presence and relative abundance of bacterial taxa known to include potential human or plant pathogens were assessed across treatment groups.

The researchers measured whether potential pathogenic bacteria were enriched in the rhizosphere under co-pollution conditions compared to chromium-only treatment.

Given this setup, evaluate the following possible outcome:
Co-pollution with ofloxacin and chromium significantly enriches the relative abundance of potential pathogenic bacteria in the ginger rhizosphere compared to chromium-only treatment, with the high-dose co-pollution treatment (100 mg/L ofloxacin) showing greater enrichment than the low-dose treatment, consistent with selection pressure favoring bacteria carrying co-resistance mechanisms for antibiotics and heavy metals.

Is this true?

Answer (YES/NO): NO